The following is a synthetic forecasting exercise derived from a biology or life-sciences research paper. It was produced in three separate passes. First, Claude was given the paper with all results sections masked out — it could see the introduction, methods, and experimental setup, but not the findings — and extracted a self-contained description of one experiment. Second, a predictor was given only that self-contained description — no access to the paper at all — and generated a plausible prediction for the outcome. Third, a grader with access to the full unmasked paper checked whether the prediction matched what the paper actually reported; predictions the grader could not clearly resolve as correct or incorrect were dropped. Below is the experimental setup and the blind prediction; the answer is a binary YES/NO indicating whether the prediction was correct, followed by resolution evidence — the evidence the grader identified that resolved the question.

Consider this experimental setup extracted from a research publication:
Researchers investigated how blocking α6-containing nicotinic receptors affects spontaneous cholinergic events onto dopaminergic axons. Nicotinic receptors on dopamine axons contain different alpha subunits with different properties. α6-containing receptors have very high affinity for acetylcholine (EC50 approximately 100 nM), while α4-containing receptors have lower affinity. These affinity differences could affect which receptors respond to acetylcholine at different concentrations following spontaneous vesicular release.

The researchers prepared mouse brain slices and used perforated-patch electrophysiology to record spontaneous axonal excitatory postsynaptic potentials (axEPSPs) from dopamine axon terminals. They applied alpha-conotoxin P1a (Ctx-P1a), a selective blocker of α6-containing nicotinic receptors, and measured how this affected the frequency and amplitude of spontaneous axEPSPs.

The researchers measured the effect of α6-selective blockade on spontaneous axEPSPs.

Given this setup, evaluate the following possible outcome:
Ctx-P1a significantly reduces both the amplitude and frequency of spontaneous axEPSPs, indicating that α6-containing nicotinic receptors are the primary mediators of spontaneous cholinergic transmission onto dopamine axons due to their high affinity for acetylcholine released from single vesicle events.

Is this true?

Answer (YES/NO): YES